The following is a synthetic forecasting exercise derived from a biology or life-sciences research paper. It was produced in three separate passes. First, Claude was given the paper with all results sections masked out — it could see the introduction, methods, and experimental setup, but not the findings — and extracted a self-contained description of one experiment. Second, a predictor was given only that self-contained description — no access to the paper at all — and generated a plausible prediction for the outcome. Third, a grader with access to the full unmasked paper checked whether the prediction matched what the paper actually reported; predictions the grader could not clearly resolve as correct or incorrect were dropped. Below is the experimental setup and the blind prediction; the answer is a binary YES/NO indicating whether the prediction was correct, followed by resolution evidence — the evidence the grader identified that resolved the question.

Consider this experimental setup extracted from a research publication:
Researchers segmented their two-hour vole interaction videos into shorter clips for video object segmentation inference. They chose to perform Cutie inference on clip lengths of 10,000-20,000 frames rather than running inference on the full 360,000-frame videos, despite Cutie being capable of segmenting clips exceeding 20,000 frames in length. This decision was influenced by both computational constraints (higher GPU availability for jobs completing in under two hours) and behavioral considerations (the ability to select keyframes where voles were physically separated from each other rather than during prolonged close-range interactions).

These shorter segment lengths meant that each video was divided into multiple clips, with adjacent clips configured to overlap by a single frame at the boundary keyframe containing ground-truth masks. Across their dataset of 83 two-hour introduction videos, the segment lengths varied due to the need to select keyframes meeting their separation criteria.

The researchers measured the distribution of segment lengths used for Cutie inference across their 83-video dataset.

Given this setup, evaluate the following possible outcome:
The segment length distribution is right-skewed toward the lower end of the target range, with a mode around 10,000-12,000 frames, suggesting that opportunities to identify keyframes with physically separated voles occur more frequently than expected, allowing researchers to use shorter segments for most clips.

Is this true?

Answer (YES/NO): NO